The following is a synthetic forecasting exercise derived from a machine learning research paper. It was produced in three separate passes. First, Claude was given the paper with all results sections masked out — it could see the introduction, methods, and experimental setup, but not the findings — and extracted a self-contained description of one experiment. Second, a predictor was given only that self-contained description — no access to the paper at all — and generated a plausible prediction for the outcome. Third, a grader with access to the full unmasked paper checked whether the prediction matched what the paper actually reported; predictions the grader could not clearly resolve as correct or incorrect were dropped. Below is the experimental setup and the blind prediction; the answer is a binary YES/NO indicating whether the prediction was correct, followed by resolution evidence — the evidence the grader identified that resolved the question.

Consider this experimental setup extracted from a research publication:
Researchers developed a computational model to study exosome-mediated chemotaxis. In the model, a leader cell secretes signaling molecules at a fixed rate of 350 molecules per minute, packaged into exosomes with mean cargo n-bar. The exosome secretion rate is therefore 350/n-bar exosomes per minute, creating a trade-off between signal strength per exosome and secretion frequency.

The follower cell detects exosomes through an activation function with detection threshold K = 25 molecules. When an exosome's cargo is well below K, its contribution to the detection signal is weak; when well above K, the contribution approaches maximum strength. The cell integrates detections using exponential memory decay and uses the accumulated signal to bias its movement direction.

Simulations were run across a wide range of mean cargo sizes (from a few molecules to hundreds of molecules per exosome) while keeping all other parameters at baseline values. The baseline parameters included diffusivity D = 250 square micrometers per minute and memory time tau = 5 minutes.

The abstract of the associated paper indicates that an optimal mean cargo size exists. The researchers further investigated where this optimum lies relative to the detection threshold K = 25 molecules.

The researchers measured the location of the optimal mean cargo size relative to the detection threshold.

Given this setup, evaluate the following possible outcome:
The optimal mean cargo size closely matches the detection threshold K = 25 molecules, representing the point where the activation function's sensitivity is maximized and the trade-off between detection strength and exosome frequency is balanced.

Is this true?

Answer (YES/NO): YES